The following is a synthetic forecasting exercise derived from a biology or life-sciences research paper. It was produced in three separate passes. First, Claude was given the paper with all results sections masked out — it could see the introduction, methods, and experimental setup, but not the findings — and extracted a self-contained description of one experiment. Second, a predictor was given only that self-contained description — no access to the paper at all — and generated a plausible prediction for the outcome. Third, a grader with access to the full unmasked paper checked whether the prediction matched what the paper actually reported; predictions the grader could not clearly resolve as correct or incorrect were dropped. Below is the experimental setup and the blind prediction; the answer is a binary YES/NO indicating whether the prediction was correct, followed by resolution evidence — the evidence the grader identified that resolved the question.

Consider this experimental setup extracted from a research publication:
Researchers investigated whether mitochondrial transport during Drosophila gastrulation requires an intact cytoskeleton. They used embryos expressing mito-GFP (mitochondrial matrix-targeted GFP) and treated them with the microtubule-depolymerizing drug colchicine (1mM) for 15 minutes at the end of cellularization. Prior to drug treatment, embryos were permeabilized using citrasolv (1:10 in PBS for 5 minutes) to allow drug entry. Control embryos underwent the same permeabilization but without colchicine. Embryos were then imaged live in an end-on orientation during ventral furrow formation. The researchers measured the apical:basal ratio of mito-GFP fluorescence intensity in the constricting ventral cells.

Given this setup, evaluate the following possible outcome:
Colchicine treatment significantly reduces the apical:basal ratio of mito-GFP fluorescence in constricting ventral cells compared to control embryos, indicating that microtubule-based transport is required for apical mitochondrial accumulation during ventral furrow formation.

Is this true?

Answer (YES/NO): YES